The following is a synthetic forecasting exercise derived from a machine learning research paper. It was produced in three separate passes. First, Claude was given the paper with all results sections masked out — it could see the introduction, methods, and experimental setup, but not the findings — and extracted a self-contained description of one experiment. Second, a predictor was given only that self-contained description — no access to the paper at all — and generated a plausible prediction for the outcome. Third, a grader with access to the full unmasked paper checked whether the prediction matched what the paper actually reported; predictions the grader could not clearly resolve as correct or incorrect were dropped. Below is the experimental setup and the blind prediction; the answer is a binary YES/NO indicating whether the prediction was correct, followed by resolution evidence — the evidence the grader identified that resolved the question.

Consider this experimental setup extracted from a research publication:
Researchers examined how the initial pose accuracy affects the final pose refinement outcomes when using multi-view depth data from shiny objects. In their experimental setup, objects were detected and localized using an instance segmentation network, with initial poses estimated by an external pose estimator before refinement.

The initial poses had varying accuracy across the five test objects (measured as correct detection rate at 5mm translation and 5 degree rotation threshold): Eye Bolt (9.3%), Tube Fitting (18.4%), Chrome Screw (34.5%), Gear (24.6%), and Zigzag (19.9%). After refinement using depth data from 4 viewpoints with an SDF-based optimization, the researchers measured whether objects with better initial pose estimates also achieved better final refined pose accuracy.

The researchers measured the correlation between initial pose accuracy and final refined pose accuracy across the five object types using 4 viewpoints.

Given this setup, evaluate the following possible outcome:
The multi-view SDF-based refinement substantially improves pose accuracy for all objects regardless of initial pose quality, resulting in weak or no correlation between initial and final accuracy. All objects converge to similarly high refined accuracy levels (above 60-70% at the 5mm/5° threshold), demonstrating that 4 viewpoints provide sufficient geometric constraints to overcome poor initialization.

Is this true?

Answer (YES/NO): YES